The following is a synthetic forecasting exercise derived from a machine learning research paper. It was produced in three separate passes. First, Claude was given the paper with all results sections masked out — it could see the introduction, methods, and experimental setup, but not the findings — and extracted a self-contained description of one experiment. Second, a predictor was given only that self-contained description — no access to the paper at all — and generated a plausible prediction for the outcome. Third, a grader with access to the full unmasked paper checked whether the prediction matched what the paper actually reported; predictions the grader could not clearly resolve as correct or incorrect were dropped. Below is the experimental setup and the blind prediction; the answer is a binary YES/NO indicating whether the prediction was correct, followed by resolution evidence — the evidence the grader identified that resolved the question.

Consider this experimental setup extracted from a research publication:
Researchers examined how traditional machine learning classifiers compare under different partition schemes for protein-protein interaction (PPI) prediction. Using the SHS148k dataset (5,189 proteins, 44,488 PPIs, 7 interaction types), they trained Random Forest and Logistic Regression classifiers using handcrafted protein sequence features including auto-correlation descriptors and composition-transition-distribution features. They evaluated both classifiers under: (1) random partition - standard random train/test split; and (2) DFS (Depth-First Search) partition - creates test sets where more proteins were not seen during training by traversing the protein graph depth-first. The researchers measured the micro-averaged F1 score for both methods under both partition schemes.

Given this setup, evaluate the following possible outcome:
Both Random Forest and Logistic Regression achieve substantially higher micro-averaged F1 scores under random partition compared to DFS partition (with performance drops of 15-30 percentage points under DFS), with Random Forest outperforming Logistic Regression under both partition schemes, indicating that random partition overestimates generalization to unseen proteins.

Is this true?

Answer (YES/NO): NO